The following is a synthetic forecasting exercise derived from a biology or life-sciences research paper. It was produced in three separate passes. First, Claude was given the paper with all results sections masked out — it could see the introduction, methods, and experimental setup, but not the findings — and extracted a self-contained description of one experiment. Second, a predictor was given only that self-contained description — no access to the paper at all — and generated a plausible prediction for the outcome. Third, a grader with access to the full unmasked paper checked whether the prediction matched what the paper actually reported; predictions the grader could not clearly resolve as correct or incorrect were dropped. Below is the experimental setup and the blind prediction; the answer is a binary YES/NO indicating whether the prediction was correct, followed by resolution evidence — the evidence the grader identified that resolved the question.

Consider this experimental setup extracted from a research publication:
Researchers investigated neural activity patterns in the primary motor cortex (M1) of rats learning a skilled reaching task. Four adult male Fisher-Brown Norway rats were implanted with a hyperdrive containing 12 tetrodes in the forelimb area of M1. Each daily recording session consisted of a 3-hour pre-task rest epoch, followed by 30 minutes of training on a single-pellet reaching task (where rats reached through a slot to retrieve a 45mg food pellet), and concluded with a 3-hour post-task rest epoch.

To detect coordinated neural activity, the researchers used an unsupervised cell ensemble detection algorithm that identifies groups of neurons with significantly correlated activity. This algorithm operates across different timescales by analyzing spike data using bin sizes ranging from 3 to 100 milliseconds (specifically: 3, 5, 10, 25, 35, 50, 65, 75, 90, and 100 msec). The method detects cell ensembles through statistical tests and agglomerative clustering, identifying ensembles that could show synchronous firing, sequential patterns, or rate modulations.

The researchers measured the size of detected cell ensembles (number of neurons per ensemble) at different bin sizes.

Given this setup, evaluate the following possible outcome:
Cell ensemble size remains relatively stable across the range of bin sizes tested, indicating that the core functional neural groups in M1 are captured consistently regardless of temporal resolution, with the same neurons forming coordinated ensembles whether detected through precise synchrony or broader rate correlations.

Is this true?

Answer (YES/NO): NO